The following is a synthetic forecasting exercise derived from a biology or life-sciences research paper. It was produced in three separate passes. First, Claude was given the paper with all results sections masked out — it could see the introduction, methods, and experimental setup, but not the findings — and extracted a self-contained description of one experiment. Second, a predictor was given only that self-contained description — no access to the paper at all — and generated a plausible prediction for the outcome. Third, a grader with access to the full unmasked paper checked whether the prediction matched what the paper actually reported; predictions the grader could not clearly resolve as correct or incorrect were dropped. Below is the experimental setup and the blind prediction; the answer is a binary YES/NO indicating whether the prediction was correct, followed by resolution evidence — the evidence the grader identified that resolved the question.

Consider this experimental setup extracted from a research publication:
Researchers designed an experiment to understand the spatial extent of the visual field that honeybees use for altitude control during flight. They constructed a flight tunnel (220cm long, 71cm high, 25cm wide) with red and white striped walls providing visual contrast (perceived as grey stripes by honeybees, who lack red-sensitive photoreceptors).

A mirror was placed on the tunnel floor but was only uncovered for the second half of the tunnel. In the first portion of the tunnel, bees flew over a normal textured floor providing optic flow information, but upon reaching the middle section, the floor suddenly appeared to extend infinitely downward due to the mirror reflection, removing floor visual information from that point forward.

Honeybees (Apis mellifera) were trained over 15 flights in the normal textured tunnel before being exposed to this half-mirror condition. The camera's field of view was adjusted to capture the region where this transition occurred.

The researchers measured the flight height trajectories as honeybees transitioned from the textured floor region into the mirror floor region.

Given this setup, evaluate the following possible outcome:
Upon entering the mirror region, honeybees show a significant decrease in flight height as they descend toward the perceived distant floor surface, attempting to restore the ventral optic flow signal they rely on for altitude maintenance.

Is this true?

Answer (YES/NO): YES